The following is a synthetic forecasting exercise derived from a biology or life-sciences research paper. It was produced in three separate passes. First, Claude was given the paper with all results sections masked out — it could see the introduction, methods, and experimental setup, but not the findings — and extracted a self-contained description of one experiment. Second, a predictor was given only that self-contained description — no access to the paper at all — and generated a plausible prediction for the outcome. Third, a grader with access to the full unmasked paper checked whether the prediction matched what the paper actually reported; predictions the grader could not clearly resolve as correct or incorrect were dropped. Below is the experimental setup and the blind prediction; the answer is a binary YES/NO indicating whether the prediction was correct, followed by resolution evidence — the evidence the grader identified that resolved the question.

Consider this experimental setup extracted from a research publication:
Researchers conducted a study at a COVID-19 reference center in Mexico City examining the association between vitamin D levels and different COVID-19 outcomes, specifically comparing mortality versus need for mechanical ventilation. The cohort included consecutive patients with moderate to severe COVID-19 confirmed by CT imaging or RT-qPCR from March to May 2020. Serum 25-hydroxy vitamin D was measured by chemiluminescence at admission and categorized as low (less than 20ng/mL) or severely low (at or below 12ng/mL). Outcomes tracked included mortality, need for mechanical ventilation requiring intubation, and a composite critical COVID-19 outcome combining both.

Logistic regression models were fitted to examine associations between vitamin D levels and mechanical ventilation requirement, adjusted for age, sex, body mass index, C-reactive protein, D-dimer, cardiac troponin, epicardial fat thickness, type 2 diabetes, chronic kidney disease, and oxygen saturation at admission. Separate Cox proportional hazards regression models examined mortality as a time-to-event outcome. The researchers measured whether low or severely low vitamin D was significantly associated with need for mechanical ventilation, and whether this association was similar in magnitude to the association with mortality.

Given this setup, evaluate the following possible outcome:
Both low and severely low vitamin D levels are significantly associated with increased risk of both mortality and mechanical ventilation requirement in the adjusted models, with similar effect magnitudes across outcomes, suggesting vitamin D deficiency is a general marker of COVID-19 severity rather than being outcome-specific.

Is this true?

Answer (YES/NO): NO